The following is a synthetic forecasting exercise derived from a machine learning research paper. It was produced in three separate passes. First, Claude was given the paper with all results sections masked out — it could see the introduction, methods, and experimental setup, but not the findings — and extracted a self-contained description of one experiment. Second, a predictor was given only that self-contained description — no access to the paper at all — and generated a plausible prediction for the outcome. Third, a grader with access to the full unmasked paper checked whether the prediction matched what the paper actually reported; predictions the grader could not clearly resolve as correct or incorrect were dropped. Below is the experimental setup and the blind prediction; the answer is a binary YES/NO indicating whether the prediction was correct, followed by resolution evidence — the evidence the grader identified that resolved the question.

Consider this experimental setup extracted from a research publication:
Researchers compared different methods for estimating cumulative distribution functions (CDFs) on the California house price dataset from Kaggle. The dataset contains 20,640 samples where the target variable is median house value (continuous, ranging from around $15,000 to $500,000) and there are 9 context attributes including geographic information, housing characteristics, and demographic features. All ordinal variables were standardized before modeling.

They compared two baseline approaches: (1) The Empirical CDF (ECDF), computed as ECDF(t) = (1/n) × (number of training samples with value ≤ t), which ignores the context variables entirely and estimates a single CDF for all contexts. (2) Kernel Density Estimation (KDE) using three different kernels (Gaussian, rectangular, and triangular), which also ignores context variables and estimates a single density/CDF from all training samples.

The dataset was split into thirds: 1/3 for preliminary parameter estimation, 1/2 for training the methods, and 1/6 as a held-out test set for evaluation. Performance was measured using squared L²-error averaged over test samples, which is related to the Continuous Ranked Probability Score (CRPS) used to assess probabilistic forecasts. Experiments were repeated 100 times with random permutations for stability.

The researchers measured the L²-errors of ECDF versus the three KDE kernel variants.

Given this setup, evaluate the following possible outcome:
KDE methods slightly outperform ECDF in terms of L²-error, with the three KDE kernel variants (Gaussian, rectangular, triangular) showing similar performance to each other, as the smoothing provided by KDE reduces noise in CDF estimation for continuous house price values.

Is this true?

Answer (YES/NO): NO